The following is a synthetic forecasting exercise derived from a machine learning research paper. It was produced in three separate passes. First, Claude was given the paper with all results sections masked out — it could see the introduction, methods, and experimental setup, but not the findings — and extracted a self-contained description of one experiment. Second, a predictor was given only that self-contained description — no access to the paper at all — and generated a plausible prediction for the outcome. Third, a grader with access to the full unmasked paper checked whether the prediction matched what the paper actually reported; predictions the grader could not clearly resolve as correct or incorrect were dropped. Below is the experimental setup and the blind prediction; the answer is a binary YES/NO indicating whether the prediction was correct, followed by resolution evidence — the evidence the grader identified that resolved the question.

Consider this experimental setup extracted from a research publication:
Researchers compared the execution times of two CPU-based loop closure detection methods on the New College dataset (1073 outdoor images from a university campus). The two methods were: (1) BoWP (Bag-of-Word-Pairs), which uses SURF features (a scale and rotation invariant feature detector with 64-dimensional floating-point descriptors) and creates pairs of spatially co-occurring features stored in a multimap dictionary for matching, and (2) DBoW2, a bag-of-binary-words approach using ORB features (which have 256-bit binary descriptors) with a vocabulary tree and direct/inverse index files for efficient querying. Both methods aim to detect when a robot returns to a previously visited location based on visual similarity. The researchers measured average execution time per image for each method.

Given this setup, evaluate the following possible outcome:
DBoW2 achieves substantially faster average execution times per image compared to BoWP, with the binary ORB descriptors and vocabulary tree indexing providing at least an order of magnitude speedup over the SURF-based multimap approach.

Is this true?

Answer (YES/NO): YES